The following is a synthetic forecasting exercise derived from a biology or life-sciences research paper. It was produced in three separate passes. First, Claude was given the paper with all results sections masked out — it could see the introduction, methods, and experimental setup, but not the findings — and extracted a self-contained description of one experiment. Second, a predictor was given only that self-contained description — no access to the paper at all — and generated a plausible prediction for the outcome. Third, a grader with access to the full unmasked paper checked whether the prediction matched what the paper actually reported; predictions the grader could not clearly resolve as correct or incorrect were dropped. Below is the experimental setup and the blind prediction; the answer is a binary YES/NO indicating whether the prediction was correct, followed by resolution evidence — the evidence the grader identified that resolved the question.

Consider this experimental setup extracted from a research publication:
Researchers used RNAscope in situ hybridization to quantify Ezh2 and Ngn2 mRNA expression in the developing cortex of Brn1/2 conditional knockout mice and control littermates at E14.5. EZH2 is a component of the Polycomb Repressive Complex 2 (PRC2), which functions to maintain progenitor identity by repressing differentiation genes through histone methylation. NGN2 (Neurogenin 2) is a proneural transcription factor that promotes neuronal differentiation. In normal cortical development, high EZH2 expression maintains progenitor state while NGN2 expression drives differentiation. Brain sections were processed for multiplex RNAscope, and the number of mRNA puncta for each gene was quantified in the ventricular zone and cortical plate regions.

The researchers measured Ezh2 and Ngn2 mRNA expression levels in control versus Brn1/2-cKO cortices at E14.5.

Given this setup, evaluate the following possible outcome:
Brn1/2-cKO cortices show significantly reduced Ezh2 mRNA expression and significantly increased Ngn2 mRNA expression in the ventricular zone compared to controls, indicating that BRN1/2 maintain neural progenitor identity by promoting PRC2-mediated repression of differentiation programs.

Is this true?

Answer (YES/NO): YES